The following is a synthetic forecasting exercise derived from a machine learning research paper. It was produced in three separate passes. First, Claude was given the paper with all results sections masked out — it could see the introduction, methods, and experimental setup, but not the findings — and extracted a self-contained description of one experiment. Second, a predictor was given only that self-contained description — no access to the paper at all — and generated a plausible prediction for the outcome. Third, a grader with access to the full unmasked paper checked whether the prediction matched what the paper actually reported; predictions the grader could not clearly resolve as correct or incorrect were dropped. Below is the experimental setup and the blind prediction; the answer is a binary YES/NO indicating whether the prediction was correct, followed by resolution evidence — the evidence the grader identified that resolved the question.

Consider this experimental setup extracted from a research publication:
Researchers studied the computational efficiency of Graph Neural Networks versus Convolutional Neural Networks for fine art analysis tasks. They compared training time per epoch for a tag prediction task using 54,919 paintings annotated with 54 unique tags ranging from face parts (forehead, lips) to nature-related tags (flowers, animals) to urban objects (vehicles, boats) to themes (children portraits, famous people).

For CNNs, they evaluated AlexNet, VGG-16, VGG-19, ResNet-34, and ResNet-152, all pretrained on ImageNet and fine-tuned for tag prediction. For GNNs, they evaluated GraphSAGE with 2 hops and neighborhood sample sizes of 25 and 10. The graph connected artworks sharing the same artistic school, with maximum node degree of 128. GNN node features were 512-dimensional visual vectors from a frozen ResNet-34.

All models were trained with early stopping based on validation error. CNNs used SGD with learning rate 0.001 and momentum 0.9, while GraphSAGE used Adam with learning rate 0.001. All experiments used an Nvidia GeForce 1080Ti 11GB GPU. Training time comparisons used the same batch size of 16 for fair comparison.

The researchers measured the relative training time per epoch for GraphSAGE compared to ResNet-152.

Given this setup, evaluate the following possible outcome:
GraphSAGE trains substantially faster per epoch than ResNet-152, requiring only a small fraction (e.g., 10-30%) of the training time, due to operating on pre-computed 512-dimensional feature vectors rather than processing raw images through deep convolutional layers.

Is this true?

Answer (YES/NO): NO